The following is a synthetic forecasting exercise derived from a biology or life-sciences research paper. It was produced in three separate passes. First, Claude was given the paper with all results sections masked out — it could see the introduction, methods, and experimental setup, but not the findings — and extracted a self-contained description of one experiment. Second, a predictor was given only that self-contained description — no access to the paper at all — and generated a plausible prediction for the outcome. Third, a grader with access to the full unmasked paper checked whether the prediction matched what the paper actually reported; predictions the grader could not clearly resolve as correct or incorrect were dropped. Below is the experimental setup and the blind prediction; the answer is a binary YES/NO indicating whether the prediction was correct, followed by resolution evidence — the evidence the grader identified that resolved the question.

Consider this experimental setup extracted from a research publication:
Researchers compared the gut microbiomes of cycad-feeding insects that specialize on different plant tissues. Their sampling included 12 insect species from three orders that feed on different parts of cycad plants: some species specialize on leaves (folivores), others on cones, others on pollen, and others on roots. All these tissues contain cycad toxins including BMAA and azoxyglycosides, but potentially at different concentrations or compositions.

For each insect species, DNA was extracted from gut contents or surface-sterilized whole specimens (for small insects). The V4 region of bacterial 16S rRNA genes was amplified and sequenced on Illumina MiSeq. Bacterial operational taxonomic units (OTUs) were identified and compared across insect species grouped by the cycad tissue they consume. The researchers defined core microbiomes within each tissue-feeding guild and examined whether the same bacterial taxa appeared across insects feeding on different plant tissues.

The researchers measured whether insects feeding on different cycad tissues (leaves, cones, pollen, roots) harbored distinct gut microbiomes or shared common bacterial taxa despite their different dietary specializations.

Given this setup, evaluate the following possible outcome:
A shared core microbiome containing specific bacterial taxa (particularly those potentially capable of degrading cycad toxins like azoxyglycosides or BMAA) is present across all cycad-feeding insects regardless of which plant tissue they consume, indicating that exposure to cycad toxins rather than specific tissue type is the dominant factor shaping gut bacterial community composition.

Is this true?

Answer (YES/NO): NO